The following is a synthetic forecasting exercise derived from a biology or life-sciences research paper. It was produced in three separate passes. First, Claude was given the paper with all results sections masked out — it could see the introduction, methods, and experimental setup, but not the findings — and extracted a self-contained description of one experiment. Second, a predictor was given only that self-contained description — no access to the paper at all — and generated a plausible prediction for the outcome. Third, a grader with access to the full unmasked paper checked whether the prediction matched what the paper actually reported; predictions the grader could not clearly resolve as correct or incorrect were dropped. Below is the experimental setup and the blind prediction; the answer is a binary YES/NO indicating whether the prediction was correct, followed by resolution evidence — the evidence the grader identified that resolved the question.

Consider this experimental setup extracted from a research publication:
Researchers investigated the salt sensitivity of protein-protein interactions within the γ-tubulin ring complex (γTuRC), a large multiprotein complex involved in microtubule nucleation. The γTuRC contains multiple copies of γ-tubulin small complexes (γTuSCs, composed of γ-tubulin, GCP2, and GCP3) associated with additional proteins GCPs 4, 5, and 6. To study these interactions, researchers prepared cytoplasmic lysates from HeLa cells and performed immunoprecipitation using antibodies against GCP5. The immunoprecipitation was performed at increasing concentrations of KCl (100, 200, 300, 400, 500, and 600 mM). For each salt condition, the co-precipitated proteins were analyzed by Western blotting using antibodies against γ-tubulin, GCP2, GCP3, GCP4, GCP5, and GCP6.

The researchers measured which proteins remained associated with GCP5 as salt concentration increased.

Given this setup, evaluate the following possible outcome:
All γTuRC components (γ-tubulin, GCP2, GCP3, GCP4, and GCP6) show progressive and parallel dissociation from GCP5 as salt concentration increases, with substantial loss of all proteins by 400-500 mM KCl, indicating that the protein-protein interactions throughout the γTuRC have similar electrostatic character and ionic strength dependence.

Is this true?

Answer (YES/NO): NO